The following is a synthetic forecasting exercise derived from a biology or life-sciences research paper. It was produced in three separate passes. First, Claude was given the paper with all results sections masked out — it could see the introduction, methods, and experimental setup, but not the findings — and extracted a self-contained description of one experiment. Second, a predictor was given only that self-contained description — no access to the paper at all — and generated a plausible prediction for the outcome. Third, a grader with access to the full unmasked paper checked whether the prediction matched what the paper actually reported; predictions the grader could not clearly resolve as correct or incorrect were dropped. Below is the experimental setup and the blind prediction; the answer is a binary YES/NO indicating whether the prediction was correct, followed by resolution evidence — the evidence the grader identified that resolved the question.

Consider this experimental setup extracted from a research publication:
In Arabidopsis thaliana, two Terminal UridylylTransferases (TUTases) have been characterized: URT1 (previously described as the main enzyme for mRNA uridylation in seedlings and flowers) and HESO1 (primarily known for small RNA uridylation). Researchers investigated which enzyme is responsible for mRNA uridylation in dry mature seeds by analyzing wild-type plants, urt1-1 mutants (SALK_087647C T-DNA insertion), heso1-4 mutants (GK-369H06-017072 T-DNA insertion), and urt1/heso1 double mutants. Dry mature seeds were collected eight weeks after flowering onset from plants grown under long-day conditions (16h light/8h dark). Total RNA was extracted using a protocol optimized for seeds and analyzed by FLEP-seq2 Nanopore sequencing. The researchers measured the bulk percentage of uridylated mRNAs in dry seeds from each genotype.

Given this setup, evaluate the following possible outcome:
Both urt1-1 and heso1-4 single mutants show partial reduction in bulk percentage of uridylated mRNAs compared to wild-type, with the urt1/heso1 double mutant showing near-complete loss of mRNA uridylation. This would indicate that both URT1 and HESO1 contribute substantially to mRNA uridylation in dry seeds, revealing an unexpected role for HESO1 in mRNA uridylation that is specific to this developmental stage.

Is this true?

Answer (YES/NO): NO